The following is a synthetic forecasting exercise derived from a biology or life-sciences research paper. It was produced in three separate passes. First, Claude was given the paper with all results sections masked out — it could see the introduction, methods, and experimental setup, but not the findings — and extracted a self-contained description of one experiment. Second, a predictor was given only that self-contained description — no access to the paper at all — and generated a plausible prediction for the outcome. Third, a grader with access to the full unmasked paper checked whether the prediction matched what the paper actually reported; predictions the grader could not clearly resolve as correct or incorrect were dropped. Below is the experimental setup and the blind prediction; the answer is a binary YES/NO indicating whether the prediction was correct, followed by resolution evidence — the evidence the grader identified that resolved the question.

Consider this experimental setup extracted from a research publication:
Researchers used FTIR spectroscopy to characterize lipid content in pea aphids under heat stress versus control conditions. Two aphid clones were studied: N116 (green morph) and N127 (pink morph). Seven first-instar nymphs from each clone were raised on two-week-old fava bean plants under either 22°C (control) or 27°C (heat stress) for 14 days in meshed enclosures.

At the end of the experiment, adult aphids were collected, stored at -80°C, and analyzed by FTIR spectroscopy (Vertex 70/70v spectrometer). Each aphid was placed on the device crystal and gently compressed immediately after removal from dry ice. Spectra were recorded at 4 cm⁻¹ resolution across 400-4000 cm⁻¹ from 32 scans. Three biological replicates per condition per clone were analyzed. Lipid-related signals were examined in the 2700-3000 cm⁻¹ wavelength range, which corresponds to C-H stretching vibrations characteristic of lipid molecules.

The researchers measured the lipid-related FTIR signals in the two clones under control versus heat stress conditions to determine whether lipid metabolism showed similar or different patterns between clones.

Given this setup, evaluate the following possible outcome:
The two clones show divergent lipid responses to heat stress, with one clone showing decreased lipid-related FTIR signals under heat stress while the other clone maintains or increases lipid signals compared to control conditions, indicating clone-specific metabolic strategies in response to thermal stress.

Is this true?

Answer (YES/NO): NO